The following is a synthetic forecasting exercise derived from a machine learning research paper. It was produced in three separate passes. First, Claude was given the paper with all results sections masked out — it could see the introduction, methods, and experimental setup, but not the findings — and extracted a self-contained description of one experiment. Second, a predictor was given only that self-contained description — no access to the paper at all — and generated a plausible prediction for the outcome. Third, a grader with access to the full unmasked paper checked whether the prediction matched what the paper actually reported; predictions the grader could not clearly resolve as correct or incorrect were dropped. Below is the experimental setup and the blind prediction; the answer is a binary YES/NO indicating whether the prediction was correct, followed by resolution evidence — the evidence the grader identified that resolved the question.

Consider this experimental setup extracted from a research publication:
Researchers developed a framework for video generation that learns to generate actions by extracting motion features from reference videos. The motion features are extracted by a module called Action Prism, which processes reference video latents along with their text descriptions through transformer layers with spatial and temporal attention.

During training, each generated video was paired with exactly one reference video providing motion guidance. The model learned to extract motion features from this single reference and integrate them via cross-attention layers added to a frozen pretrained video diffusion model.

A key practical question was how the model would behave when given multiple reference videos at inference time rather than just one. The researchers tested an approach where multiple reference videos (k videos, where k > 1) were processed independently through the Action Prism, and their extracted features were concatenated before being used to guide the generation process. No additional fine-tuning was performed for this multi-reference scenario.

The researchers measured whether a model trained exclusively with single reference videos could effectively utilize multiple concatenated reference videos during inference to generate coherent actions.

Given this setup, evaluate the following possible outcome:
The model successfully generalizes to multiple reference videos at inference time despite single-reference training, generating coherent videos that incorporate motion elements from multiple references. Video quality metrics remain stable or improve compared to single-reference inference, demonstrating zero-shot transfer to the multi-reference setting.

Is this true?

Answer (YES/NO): NO